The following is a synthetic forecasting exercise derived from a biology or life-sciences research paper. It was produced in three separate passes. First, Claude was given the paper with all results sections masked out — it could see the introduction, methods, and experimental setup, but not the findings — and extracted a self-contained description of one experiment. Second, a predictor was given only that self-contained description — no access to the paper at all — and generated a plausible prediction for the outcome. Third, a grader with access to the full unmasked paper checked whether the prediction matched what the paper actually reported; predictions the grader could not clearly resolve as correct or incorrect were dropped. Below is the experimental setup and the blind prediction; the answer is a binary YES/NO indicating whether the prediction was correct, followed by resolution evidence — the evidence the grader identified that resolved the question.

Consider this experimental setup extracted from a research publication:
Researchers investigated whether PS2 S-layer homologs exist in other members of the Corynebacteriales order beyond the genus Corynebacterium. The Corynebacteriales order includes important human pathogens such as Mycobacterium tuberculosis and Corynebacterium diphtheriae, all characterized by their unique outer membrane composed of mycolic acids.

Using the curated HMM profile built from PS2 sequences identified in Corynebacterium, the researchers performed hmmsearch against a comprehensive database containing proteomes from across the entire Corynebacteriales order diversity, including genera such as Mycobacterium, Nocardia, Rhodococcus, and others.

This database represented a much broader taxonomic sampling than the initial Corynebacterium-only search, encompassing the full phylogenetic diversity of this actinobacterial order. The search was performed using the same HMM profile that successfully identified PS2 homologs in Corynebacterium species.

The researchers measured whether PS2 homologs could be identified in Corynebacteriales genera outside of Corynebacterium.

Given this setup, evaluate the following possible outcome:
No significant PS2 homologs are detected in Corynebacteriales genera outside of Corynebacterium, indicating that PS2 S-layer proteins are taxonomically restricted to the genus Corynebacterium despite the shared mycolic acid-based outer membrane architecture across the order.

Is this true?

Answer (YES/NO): YES